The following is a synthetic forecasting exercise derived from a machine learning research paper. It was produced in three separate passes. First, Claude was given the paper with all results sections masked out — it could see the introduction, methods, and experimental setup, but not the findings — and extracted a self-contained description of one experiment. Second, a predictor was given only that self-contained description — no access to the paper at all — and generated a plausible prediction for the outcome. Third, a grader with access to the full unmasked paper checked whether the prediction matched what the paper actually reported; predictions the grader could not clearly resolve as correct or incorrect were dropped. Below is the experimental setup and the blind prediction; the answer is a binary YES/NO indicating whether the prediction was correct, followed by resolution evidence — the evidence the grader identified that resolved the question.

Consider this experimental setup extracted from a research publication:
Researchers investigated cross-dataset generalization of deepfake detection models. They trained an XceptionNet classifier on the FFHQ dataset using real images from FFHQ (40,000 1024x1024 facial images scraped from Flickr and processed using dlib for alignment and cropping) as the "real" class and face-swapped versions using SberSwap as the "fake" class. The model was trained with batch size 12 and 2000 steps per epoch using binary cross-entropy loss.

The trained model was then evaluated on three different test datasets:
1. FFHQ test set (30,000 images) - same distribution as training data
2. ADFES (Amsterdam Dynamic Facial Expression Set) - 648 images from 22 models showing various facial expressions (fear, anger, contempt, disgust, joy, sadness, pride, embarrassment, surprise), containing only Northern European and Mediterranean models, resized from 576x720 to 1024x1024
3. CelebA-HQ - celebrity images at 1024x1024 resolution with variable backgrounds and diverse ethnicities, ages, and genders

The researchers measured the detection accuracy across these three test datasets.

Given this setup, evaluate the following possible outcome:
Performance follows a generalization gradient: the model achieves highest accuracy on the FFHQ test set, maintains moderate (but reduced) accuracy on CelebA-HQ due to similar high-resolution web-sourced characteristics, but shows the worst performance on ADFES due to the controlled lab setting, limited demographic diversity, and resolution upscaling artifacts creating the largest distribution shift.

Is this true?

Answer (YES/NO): NO